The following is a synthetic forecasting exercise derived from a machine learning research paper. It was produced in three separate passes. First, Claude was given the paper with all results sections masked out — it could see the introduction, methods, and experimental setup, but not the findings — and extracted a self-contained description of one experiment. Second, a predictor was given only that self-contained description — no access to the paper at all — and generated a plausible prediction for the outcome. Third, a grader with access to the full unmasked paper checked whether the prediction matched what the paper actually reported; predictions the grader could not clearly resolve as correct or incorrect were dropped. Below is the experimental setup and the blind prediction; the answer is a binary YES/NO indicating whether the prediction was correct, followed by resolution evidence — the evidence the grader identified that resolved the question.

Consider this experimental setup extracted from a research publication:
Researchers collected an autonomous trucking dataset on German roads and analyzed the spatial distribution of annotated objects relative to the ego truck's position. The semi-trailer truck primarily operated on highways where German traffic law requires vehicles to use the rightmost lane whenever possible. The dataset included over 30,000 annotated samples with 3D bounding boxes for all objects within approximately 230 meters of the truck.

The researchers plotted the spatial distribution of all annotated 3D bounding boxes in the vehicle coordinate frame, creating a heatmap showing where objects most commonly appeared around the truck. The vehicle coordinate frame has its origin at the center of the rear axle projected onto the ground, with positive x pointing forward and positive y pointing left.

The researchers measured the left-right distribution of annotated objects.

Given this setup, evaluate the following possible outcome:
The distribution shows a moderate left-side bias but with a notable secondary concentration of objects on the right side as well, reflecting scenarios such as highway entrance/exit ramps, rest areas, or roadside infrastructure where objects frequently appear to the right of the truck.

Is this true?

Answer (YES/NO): NO